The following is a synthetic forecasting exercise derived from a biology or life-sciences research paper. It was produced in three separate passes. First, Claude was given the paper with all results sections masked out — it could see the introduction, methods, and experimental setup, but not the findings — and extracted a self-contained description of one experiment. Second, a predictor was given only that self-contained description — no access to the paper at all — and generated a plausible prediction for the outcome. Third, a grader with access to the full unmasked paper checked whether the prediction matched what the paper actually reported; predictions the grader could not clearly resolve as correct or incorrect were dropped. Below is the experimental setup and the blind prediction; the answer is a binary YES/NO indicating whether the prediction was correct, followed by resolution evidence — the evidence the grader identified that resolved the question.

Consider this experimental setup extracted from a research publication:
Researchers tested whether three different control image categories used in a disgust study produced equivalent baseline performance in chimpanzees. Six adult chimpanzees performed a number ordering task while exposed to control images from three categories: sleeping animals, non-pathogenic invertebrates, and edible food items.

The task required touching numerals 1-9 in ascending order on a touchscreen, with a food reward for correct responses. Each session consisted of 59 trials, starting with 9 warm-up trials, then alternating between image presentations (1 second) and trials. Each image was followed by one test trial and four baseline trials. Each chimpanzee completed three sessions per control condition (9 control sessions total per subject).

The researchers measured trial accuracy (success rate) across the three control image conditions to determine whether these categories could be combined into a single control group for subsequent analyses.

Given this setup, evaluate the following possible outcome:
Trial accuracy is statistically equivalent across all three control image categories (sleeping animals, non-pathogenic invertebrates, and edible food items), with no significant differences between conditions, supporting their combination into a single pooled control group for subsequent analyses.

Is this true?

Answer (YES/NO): YES